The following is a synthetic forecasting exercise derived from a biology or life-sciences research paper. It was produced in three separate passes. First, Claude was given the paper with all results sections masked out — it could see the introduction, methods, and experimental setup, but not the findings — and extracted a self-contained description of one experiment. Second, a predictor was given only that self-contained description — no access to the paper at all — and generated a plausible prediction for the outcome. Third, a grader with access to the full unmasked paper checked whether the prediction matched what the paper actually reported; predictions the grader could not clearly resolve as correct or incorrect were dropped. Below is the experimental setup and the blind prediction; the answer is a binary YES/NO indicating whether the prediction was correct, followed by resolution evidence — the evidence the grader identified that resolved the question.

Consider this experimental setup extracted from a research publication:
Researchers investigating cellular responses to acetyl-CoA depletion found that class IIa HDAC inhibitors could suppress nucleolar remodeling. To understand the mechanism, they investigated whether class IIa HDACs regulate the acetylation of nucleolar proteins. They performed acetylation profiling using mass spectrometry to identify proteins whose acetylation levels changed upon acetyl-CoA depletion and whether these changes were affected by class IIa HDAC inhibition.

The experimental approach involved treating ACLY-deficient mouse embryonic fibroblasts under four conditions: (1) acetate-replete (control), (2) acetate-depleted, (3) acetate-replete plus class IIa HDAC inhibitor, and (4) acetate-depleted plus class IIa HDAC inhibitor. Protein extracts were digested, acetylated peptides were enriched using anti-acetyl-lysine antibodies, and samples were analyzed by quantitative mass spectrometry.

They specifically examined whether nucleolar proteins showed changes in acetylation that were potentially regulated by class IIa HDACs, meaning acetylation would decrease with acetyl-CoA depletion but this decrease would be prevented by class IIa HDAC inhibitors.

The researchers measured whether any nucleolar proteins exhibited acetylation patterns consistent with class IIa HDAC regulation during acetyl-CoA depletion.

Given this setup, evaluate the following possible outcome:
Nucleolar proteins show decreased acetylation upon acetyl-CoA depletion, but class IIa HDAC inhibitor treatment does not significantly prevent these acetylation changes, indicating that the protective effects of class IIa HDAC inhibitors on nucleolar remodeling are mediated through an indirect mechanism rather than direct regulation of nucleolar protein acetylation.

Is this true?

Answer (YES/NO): NO